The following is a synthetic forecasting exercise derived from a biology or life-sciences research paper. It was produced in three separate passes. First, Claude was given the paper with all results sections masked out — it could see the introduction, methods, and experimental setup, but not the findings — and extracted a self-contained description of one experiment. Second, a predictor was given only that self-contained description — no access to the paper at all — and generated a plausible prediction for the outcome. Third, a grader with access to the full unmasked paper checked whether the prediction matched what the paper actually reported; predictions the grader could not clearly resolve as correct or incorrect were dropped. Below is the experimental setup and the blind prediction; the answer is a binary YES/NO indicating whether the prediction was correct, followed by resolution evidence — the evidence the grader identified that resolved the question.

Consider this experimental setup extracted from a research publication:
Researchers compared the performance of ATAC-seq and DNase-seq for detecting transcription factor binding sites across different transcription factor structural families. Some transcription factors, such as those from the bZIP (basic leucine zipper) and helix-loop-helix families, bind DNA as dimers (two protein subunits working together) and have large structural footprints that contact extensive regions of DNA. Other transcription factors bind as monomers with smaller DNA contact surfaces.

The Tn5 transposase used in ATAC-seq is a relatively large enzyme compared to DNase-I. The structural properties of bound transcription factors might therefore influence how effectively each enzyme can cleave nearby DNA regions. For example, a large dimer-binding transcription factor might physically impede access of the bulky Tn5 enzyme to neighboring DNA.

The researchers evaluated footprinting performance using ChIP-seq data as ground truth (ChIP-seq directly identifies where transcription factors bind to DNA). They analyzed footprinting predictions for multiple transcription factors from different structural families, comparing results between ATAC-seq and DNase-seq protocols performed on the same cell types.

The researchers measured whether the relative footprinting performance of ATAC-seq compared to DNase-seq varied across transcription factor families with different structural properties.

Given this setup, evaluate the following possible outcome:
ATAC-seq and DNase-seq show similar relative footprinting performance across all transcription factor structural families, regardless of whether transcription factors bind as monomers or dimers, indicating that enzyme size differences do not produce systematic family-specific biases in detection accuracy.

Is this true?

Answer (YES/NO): NO